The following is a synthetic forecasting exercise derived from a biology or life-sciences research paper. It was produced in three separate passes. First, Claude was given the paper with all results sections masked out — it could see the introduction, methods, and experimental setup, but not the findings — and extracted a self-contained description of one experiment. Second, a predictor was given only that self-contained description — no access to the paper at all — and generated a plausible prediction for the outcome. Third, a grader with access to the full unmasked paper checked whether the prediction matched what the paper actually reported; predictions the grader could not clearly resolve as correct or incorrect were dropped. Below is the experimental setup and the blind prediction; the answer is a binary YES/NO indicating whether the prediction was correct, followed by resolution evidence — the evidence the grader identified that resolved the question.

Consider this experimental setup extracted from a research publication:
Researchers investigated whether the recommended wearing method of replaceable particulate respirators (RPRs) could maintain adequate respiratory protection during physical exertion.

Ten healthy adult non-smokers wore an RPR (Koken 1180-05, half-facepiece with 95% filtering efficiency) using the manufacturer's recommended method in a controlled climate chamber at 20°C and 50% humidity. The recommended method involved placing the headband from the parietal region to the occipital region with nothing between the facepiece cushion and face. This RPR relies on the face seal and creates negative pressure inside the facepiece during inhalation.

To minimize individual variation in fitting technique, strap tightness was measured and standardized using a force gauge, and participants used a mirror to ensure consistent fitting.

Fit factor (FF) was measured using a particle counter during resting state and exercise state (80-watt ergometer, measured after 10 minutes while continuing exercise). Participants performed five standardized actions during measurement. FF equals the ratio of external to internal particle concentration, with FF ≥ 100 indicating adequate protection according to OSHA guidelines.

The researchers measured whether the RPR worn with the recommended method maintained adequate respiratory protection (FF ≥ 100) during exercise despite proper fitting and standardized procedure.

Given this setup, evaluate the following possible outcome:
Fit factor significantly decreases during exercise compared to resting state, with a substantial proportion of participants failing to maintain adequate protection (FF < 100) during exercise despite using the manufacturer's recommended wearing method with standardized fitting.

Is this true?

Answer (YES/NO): YES